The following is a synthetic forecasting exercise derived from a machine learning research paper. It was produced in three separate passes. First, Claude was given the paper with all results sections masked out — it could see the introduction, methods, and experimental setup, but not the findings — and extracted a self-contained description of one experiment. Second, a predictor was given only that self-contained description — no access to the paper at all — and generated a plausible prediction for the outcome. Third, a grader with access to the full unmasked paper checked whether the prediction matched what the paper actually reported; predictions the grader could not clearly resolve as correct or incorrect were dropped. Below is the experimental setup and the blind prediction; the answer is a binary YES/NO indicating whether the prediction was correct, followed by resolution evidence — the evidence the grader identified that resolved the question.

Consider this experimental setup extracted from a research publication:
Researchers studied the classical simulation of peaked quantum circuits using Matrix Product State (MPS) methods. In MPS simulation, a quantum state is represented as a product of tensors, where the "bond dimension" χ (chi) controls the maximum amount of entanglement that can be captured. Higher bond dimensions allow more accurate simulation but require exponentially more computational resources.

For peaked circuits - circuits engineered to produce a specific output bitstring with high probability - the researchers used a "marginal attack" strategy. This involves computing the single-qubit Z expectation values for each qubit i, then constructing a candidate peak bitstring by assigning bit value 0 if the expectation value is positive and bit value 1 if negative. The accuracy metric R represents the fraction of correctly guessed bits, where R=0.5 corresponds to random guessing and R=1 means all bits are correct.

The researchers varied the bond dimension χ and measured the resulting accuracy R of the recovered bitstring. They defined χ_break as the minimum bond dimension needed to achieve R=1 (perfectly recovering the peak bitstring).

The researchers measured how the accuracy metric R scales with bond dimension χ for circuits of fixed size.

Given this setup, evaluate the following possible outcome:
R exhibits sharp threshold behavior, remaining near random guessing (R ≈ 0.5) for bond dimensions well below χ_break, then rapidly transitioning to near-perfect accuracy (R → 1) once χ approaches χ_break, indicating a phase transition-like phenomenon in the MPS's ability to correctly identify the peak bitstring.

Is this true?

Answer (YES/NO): NO